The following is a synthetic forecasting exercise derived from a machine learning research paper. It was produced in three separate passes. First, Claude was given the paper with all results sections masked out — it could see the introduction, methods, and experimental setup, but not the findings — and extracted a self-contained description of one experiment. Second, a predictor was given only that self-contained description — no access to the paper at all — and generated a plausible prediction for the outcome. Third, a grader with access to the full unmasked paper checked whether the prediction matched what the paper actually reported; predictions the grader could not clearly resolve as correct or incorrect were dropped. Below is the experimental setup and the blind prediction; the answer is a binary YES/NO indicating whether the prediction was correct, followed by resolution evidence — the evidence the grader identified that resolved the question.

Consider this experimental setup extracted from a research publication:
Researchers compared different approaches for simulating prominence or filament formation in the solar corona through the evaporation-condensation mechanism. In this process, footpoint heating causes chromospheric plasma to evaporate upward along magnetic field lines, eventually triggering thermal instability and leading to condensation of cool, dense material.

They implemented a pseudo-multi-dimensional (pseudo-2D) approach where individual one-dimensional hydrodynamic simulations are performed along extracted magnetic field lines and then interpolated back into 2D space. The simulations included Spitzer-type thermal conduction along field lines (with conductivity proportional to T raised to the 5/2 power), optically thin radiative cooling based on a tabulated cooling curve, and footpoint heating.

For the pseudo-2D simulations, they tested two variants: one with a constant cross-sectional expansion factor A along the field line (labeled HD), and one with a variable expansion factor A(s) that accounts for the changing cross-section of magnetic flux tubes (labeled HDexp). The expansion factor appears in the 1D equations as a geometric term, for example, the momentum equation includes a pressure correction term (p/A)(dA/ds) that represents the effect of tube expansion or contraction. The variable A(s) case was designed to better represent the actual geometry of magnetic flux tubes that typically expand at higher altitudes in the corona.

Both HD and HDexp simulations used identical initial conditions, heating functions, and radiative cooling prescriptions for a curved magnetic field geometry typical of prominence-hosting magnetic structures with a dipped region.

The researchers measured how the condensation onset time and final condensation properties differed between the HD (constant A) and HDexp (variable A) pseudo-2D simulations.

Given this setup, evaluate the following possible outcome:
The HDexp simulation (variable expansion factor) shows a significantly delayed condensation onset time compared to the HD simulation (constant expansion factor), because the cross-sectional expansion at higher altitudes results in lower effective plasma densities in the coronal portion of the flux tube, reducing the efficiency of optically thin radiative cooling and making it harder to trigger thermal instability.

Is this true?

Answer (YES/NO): NO